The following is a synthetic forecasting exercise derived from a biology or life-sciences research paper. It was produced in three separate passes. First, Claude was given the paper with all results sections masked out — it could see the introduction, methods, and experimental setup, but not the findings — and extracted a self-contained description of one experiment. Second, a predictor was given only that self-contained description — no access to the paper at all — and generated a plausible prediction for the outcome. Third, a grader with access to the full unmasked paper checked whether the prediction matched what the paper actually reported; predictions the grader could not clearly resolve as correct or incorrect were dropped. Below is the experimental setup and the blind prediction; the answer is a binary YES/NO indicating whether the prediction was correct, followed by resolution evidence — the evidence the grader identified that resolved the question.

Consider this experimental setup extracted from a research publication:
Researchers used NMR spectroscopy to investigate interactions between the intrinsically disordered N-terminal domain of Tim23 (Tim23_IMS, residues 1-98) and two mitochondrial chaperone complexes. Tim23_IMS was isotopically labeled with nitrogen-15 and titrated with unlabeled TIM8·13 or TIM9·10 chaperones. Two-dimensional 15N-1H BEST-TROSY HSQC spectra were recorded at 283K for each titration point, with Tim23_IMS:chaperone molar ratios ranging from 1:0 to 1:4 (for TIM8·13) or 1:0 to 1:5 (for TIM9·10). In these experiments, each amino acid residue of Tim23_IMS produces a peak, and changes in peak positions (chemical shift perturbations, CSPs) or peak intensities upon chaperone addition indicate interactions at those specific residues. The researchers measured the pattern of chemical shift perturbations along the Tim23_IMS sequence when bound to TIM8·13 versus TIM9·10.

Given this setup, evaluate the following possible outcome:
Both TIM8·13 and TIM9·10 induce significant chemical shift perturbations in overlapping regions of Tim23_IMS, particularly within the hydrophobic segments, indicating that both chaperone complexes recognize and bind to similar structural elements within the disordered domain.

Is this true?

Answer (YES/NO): NO